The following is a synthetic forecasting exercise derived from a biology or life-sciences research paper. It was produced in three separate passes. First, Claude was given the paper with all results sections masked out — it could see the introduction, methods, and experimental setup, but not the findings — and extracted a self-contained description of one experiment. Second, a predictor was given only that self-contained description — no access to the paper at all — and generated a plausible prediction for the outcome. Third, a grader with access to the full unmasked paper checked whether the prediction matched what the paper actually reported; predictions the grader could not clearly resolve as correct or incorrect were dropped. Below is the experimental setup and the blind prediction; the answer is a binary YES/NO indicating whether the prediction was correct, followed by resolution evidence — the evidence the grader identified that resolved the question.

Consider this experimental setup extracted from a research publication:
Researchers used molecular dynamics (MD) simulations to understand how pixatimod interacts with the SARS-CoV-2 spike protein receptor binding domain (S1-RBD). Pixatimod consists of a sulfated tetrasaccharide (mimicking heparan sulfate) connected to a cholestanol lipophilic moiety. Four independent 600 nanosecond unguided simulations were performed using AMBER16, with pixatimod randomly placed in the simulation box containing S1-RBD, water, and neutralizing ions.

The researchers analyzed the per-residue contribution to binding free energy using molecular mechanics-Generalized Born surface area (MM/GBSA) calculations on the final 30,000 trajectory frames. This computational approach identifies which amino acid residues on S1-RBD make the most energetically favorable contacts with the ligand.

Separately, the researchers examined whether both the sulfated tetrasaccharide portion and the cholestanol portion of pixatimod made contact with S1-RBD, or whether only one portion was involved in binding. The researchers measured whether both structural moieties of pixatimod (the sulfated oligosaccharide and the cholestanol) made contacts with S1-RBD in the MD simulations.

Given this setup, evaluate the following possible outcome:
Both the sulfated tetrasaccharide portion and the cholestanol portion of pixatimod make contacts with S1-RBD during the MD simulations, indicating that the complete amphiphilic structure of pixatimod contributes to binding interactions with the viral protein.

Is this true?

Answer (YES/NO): YES